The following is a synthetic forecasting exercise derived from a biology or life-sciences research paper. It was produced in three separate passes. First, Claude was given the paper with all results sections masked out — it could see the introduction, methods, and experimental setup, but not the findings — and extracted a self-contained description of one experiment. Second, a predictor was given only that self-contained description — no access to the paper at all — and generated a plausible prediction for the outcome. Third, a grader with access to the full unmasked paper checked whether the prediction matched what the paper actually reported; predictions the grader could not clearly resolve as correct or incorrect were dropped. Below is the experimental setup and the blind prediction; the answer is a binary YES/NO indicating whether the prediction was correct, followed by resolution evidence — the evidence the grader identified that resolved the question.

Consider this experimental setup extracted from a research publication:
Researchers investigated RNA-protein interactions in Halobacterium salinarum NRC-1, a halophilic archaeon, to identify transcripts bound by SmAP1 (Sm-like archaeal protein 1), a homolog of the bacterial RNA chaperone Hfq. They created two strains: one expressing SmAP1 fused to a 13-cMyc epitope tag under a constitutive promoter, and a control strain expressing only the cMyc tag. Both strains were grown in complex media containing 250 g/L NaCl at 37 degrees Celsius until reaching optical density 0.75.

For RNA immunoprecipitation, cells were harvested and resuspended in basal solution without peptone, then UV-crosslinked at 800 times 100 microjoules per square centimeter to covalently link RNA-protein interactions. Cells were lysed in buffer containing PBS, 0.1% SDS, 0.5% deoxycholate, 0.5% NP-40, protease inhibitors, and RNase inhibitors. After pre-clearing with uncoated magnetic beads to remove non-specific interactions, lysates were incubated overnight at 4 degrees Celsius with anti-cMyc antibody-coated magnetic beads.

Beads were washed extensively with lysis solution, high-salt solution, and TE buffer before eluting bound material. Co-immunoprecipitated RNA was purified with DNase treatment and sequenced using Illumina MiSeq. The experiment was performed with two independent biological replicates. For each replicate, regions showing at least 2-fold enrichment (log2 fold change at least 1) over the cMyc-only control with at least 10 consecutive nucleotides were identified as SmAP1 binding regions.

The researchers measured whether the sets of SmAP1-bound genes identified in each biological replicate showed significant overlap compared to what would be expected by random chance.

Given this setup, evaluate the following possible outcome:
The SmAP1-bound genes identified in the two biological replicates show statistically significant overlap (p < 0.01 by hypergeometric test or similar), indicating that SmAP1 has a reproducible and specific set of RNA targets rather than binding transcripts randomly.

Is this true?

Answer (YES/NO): YES